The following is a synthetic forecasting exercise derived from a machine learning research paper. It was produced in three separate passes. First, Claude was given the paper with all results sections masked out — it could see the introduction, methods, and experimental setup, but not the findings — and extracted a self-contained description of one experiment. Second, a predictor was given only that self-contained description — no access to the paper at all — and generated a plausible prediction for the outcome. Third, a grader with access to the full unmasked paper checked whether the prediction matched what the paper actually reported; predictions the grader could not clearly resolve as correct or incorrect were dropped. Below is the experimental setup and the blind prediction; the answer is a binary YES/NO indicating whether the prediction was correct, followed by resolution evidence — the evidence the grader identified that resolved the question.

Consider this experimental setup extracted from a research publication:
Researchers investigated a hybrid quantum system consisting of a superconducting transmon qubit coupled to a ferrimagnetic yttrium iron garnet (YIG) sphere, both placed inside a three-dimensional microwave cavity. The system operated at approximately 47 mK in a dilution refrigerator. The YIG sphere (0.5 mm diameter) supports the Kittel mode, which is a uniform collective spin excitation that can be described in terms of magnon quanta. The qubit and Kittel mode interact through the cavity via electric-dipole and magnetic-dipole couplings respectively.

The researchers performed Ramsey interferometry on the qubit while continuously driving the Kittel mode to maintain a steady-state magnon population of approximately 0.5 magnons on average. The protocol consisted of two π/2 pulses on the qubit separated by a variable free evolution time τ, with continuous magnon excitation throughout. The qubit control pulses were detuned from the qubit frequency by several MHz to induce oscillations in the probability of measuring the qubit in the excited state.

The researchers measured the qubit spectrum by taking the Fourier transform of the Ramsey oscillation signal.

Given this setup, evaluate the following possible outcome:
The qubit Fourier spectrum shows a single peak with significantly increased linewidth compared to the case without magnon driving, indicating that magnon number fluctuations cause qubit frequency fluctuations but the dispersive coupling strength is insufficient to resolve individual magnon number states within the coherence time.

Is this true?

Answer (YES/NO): NO